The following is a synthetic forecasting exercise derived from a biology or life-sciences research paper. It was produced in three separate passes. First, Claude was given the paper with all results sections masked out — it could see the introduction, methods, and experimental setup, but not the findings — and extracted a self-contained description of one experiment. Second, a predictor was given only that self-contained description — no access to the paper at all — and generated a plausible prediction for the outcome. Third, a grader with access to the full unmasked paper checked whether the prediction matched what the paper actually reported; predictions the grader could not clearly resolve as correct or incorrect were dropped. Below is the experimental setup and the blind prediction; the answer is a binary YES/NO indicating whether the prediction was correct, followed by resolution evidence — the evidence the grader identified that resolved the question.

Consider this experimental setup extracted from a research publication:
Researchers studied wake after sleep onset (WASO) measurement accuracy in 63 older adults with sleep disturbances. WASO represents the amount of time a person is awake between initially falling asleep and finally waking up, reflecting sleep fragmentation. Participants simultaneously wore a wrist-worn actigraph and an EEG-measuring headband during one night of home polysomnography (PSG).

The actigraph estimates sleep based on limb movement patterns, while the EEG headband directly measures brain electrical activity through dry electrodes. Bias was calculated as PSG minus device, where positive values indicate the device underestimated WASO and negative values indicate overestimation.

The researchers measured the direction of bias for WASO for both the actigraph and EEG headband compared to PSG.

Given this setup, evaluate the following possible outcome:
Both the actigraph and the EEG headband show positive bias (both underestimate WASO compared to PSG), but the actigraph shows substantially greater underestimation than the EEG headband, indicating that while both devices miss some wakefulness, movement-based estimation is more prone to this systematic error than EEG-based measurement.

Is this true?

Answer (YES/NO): NO